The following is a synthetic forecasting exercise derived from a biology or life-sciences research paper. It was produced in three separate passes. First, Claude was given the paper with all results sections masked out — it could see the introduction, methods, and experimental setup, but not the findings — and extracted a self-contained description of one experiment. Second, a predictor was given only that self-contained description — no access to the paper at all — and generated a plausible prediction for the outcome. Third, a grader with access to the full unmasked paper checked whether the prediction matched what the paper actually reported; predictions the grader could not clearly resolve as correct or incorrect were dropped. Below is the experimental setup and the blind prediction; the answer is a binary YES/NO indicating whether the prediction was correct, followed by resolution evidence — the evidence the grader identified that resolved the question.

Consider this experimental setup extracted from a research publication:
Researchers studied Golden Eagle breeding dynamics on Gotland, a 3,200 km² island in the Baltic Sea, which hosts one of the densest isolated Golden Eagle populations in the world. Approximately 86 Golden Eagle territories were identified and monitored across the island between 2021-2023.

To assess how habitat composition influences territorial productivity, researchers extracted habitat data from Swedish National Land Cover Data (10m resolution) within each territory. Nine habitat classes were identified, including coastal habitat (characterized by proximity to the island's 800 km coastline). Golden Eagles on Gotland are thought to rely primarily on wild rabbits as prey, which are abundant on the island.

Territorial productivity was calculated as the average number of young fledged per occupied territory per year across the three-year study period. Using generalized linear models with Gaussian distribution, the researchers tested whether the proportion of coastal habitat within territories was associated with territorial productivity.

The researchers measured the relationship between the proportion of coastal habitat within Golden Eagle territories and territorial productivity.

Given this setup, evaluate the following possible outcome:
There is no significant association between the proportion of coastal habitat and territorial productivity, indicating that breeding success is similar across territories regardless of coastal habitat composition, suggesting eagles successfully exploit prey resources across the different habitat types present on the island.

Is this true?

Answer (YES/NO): NO